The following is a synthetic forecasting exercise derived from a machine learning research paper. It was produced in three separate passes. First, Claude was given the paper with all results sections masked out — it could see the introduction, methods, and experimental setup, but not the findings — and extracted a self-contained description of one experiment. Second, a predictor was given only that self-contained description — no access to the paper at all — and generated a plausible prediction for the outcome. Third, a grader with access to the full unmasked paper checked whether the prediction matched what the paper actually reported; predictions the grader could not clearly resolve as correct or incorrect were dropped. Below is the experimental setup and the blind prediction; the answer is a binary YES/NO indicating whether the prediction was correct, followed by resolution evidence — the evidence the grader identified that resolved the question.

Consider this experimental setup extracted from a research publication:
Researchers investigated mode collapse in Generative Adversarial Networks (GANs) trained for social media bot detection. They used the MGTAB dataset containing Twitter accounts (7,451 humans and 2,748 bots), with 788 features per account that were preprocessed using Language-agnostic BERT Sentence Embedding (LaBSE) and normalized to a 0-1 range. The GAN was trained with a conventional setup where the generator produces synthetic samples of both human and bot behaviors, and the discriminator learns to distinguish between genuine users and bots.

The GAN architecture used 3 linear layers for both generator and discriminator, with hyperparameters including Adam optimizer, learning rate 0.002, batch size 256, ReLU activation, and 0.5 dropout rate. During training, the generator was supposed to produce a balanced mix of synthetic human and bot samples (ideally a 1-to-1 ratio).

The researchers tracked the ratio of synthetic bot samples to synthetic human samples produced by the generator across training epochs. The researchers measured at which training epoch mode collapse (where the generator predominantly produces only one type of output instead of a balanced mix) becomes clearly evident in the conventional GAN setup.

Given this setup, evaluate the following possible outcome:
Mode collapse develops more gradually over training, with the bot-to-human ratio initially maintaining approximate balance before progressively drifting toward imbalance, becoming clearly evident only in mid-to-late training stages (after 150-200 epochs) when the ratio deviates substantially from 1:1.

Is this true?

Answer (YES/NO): NO